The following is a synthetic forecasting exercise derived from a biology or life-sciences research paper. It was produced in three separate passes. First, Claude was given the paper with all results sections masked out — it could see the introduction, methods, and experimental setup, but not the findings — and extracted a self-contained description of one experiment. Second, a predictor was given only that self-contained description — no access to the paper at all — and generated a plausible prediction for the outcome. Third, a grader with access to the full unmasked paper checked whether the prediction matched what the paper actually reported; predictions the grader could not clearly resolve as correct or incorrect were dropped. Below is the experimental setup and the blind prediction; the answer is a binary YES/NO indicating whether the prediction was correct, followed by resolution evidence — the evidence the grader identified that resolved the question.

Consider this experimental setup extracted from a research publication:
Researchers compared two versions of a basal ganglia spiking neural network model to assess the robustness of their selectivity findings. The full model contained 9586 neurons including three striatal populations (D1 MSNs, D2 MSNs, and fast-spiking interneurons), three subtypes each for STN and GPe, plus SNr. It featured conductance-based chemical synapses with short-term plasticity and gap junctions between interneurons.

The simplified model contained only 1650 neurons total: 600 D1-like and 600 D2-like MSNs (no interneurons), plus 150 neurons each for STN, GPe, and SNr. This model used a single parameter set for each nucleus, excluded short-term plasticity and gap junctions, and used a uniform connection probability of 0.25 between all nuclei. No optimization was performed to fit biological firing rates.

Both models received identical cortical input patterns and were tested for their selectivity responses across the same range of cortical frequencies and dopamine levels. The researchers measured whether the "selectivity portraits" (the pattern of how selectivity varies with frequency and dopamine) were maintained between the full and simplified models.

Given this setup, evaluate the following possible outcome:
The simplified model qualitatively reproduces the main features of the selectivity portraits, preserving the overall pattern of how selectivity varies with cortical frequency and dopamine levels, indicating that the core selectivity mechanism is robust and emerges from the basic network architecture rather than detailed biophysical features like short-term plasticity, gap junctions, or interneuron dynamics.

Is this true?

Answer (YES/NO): NO